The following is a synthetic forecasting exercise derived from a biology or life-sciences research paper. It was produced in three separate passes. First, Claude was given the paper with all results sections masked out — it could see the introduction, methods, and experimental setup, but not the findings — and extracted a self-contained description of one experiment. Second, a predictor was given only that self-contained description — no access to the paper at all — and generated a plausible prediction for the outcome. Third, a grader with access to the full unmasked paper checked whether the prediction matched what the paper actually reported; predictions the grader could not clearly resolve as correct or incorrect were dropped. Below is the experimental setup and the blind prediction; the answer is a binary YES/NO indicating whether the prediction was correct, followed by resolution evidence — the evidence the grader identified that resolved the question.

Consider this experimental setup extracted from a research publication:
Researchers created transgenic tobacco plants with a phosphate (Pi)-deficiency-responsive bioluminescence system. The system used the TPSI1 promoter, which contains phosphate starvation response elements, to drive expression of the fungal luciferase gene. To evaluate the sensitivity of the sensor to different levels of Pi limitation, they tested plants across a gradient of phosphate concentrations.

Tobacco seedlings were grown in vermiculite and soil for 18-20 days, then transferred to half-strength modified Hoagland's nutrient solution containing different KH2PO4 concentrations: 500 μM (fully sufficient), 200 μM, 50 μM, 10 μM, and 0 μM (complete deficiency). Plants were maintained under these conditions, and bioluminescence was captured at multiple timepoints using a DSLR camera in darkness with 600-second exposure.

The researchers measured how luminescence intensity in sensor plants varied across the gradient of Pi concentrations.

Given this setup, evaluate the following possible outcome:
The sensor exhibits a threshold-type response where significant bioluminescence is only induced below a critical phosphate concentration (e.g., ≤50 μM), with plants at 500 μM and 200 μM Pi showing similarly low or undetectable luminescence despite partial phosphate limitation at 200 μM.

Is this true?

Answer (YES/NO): YES